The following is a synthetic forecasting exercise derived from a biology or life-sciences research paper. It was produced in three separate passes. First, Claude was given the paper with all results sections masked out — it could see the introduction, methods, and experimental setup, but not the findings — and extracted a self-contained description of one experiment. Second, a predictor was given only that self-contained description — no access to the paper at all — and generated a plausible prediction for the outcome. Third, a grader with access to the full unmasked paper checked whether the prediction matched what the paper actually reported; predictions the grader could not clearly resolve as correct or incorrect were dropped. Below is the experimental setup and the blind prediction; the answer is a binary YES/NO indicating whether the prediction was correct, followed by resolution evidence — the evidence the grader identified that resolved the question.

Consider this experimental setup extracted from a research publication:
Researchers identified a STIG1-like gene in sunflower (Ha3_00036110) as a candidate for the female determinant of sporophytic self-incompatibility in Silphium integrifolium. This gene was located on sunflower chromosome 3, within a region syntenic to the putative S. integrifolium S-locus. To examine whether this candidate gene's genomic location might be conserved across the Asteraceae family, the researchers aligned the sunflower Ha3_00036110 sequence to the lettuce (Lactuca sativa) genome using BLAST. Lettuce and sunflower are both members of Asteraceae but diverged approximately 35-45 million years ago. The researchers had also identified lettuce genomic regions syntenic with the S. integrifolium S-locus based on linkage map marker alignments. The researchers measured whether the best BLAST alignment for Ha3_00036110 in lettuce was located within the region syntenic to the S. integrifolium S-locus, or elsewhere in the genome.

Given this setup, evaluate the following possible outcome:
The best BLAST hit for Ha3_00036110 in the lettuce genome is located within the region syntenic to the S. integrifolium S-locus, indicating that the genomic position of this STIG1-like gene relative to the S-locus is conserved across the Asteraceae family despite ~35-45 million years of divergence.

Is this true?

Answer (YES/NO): YES